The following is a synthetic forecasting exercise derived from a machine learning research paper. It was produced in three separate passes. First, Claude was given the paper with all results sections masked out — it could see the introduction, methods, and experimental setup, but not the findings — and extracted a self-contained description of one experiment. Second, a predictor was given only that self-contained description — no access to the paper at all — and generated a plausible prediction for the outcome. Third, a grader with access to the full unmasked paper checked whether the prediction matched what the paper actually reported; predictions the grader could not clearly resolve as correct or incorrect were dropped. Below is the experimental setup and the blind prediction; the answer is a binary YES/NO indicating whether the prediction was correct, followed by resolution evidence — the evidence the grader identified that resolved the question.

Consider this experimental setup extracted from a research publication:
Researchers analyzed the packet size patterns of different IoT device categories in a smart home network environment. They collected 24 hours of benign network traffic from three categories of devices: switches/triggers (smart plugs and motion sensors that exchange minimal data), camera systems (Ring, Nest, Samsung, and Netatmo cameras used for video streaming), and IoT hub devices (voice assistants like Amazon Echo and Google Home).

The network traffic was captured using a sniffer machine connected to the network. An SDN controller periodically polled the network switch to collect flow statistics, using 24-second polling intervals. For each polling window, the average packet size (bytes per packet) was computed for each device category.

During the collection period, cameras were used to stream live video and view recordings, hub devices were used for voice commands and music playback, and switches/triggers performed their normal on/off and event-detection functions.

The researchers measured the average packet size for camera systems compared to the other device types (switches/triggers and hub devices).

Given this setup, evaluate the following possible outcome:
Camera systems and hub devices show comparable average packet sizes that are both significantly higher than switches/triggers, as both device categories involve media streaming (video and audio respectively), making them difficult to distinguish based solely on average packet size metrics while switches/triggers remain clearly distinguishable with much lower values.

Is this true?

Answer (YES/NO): NO